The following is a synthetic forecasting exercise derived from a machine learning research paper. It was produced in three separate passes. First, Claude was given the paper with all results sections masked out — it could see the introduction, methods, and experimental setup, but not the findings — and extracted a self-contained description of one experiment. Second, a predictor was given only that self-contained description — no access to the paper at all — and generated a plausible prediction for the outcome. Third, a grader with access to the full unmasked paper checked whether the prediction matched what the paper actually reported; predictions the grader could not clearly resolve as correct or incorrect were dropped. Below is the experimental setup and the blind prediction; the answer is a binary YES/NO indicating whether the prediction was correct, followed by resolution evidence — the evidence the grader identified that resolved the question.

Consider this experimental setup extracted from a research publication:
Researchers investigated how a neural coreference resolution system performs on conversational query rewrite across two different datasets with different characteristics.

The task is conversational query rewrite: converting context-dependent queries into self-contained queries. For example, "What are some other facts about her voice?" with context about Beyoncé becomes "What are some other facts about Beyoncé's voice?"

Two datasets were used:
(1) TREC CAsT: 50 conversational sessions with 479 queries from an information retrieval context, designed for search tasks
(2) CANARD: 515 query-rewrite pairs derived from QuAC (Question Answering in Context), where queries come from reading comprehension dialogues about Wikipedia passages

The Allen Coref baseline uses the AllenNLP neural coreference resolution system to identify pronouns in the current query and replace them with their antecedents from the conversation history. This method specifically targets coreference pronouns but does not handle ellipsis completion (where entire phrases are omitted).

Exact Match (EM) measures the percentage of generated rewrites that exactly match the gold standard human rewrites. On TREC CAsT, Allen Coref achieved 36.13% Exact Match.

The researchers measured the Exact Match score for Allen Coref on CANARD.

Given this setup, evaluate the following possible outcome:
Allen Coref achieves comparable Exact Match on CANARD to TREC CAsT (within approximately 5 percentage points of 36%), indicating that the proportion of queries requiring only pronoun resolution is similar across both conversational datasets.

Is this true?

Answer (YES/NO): NO